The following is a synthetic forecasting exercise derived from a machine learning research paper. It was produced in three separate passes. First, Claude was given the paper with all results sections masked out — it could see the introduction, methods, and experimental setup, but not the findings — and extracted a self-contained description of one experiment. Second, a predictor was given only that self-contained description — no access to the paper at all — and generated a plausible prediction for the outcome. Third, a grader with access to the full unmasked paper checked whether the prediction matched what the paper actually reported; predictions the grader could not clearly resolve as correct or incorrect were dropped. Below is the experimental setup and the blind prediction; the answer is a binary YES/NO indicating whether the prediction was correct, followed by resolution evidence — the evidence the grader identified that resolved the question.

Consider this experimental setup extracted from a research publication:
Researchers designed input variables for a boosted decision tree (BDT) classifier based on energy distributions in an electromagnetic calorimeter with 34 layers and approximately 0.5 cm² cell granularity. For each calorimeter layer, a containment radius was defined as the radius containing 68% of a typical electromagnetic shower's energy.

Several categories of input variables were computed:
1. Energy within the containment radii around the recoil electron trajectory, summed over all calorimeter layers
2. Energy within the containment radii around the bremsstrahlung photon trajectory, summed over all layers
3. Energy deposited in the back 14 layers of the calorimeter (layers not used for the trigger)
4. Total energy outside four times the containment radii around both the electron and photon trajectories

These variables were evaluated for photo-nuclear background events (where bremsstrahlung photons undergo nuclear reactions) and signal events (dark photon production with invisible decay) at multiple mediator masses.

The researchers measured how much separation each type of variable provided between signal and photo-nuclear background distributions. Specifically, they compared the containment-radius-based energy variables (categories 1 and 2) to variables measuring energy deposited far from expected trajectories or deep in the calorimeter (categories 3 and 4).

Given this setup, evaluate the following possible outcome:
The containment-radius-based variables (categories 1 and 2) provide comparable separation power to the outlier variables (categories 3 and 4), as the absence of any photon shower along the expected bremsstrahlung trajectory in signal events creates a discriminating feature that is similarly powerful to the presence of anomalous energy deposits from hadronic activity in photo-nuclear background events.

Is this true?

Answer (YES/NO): NO